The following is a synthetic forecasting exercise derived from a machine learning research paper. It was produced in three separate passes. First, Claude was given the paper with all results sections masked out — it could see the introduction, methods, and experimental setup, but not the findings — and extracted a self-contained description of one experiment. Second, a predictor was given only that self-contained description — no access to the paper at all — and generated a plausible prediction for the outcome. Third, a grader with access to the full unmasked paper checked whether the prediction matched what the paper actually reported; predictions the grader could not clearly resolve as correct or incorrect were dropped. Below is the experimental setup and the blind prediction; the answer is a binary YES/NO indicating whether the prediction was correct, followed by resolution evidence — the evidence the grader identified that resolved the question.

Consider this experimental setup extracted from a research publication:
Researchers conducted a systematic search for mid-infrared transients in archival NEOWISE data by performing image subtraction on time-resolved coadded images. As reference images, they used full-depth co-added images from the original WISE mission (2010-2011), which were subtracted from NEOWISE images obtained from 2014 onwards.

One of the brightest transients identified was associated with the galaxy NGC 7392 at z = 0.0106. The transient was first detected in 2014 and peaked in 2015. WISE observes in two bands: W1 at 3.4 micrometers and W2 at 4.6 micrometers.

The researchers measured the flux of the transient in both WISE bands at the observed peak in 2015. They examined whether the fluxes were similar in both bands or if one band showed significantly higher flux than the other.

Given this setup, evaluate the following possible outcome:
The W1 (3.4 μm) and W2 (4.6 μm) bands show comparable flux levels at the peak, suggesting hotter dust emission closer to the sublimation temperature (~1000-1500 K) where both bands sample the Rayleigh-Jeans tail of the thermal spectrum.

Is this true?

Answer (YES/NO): NO